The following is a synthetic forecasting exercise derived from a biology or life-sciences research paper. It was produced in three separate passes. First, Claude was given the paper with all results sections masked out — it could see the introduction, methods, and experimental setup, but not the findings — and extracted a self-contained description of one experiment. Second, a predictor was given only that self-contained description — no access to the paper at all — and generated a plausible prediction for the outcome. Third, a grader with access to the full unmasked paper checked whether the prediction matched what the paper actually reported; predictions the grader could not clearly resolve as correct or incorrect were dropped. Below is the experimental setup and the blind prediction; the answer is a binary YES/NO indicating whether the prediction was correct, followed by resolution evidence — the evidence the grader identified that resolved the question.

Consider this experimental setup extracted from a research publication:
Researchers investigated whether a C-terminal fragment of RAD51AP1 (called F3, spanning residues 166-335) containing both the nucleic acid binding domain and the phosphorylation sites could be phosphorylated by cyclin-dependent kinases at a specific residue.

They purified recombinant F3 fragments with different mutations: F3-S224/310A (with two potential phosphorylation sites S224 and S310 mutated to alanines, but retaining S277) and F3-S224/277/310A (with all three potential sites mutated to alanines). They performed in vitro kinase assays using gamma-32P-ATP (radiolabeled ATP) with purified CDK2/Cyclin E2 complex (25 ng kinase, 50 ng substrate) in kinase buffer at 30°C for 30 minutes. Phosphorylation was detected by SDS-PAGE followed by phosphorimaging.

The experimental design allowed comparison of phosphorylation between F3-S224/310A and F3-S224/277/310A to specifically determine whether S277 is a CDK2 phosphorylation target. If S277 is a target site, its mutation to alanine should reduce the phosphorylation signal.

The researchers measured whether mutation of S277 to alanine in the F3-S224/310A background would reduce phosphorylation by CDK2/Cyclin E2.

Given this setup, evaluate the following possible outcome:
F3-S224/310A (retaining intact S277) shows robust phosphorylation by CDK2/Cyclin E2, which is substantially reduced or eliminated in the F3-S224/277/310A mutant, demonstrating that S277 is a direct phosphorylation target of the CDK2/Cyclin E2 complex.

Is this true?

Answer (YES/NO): YES